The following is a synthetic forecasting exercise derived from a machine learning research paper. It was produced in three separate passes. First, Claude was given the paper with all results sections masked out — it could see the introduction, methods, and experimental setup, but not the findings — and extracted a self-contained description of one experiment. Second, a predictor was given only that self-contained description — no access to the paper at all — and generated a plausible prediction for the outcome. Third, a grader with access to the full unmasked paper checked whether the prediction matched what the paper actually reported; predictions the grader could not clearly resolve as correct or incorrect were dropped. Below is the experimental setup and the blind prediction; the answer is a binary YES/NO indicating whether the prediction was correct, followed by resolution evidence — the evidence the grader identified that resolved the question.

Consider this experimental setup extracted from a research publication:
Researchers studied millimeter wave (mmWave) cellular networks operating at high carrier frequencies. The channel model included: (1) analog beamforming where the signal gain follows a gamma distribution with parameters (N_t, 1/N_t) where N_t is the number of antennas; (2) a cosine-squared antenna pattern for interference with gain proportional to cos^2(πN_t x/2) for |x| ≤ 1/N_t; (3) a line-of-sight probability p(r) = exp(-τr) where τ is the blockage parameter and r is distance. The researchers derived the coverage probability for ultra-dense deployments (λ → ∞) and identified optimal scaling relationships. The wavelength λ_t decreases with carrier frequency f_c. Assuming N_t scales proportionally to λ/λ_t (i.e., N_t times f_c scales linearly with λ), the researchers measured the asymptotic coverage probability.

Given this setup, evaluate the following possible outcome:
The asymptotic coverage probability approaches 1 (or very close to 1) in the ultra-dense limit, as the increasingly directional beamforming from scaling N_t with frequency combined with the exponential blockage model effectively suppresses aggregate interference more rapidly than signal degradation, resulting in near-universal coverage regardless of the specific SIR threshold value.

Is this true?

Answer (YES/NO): NO